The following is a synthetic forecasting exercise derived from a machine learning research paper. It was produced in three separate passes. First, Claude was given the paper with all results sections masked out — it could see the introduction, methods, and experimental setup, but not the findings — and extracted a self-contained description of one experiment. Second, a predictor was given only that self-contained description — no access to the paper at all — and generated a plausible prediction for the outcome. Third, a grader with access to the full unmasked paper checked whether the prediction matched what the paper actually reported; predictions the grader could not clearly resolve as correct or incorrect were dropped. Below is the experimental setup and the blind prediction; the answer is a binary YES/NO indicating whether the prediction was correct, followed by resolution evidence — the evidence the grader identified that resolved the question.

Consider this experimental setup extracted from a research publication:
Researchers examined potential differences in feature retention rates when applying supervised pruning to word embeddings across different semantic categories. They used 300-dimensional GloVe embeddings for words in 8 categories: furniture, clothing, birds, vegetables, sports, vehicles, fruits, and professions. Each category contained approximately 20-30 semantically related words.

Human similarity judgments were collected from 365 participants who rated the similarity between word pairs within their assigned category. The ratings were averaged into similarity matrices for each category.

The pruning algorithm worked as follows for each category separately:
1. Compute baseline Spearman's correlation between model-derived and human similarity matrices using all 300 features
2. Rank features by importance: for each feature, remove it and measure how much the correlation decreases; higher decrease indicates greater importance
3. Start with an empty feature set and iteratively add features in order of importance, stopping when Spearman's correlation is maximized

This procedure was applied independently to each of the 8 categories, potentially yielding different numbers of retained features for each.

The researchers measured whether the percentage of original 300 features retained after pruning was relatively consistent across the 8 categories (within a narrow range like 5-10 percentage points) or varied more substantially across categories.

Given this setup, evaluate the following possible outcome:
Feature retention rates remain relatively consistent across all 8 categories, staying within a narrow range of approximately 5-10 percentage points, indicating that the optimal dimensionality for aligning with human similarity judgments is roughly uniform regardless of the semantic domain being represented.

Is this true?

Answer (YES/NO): NO